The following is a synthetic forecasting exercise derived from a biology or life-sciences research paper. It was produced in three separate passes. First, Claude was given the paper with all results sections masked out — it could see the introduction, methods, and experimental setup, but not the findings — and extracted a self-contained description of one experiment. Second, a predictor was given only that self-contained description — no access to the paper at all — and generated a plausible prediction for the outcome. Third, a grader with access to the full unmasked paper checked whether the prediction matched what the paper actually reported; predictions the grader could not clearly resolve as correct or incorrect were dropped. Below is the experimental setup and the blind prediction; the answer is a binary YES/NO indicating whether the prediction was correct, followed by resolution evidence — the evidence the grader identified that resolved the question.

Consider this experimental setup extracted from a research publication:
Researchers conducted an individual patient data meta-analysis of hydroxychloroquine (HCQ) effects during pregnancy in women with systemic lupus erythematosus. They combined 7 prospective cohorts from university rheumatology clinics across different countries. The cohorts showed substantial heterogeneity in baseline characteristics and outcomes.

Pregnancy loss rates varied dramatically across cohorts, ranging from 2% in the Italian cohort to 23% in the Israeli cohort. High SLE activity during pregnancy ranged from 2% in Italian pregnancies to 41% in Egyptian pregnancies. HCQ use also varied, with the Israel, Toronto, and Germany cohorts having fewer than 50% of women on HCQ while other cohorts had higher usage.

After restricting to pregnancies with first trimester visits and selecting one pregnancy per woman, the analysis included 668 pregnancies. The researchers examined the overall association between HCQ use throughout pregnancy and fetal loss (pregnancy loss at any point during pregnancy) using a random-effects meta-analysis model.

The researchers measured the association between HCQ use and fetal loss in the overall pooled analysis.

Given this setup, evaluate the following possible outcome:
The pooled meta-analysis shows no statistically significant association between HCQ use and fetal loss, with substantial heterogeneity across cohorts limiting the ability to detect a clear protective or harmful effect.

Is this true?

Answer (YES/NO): YES